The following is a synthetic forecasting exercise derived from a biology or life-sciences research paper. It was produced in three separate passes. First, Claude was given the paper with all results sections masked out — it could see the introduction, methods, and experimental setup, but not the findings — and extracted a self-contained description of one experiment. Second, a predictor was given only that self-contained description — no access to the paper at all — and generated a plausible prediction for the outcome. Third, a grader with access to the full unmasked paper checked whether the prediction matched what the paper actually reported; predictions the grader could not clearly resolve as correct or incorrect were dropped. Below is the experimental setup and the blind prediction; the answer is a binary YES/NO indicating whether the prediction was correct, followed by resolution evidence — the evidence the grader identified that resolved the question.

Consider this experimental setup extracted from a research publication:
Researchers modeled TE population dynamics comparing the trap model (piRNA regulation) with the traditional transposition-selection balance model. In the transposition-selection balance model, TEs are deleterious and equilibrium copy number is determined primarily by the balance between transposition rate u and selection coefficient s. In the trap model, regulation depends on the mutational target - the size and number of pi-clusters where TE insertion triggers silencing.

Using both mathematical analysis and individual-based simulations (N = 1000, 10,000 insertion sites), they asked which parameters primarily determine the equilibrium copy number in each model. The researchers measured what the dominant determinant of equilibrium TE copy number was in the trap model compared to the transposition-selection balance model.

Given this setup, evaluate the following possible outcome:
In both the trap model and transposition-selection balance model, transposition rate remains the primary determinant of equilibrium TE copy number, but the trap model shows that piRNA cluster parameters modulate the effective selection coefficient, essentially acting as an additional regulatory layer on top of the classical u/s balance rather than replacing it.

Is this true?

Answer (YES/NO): NO